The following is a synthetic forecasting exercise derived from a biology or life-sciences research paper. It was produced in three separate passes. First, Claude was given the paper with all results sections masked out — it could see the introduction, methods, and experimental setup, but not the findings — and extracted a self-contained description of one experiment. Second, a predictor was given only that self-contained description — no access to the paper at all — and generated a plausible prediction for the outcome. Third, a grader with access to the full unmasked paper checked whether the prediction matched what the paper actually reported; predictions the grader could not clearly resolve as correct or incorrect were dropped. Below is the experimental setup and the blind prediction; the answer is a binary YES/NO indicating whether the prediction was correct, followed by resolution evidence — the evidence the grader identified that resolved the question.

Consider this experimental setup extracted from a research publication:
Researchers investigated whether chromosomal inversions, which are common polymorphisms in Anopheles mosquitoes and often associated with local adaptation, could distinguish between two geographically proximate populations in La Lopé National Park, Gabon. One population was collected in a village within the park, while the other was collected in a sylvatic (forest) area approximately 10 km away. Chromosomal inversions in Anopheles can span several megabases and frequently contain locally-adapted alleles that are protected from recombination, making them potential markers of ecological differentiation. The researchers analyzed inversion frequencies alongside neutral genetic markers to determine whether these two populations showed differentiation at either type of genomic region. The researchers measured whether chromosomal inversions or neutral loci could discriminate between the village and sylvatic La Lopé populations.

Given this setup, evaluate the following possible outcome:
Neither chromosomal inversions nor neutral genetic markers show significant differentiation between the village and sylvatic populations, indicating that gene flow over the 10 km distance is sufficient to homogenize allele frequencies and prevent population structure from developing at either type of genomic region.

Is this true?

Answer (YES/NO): YES